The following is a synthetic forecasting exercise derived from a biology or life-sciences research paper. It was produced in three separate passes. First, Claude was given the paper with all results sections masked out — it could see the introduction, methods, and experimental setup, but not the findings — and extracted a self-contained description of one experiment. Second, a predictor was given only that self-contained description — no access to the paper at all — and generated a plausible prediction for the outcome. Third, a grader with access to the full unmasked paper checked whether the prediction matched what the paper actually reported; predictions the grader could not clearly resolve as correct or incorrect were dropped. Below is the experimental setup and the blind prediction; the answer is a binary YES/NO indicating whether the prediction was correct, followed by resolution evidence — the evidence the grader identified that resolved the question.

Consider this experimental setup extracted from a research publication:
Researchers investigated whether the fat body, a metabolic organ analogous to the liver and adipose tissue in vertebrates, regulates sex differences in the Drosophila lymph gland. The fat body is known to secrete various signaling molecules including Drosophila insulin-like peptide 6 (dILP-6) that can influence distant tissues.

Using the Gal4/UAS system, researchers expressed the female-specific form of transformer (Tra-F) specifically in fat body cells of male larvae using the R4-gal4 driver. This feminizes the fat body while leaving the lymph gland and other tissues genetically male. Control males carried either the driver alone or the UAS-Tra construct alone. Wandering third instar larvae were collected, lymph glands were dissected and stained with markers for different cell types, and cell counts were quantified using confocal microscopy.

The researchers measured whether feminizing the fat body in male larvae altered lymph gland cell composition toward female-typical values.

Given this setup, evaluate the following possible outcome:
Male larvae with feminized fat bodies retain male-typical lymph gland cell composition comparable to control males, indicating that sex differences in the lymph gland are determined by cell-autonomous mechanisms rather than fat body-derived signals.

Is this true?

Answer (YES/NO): NO